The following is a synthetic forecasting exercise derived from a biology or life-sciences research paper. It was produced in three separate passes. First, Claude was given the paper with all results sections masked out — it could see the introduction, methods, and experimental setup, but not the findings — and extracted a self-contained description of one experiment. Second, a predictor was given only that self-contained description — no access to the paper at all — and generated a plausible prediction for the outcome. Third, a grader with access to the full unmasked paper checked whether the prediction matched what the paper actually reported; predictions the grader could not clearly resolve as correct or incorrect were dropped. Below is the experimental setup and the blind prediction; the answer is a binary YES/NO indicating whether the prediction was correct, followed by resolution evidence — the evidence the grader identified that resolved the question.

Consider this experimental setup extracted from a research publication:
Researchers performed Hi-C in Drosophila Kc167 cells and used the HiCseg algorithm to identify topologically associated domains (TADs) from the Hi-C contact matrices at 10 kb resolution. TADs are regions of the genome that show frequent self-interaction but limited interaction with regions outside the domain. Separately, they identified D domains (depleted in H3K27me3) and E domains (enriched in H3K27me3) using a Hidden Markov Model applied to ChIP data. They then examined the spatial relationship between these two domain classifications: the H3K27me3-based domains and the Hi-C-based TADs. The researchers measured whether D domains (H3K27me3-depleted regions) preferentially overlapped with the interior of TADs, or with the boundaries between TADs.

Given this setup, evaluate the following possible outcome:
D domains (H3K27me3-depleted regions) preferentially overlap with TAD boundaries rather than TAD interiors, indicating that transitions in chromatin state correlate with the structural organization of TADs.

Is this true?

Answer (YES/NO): YES